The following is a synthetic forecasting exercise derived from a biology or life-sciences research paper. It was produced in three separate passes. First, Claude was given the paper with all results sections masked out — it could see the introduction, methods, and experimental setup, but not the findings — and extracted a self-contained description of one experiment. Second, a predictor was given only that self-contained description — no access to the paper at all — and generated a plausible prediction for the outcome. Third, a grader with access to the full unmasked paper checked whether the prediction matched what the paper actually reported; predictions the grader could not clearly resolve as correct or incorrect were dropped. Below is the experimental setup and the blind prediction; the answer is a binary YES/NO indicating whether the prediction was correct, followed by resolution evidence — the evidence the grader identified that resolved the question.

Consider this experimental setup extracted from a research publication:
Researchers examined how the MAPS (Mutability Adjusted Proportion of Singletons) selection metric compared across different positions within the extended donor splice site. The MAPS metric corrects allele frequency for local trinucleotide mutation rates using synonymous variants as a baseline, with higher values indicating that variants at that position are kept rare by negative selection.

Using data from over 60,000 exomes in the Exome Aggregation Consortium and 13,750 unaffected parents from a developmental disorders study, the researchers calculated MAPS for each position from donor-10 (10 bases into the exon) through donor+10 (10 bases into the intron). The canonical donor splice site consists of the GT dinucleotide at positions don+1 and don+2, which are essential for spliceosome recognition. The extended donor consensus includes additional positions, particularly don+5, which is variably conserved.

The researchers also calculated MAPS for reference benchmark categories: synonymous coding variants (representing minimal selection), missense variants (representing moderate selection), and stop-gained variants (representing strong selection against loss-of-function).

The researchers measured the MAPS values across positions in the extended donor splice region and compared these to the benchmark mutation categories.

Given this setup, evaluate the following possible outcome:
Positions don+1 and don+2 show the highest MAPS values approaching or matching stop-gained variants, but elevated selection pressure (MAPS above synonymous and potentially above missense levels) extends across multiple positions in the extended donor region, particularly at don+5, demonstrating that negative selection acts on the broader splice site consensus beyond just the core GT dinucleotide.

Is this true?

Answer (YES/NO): YES